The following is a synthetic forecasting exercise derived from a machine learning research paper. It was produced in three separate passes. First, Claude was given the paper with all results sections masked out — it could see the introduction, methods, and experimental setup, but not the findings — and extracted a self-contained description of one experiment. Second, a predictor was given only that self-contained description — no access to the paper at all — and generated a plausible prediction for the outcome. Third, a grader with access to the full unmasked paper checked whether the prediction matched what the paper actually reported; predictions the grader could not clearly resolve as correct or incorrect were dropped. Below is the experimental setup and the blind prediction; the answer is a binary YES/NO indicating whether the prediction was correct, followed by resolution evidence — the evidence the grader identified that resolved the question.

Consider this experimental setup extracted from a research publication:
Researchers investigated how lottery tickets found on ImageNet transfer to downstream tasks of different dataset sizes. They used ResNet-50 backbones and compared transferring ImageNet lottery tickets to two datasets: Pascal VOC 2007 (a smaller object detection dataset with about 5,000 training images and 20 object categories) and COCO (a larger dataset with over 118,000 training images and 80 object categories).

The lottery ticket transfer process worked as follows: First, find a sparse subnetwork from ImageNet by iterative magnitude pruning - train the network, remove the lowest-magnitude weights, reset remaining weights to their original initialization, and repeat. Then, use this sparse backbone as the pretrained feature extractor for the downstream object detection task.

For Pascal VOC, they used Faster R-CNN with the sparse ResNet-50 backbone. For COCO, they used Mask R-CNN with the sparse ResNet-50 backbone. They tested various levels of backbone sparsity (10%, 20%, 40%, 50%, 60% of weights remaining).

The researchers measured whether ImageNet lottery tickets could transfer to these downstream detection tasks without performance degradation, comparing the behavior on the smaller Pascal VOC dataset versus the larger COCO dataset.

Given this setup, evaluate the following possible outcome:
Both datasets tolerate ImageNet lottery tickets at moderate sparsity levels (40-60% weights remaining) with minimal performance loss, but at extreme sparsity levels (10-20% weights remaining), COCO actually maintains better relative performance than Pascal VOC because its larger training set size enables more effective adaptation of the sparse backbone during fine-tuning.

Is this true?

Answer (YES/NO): NO